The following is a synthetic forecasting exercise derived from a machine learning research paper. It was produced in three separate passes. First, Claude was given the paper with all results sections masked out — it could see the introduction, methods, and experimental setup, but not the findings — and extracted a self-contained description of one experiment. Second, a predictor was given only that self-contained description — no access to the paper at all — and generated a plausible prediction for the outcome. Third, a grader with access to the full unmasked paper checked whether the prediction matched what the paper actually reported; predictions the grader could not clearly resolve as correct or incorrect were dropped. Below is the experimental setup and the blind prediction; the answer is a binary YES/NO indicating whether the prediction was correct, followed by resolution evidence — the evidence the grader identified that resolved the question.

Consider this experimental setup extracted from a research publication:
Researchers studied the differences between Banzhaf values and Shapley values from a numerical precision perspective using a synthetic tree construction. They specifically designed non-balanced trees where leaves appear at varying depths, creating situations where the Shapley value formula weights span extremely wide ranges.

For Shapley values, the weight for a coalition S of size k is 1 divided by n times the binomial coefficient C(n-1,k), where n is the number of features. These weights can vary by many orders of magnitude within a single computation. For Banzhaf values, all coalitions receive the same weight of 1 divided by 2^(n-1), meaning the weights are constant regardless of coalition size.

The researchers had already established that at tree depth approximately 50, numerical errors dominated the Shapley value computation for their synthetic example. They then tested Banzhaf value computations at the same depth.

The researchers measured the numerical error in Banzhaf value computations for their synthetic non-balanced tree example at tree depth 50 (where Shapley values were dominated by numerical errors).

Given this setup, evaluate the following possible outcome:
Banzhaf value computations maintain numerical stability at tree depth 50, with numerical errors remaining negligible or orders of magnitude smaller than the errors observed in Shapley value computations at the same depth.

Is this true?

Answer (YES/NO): YES